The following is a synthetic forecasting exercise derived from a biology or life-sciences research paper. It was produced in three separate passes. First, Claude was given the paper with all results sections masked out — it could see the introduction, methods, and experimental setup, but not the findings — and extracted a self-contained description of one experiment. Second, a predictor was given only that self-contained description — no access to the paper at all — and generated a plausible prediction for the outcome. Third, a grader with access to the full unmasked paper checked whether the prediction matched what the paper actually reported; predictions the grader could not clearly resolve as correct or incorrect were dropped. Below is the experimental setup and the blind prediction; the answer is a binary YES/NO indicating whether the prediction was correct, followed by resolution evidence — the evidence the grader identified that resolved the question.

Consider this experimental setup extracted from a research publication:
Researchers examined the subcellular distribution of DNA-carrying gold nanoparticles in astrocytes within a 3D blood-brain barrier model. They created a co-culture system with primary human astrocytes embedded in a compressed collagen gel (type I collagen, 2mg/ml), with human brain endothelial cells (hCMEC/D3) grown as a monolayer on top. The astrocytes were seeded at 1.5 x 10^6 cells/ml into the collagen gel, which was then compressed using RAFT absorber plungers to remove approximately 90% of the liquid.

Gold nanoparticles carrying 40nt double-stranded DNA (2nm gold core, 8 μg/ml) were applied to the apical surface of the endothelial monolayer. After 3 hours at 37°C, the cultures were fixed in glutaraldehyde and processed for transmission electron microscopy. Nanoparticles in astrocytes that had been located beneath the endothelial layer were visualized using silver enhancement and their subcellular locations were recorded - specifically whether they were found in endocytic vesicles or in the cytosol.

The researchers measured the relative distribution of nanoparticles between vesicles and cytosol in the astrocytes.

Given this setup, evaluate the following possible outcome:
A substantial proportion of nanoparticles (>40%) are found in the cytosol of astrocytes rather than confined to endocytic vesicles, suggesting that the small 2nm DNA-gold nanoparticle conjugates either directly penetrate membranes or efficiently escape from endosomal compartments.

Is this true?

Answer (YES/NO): YES